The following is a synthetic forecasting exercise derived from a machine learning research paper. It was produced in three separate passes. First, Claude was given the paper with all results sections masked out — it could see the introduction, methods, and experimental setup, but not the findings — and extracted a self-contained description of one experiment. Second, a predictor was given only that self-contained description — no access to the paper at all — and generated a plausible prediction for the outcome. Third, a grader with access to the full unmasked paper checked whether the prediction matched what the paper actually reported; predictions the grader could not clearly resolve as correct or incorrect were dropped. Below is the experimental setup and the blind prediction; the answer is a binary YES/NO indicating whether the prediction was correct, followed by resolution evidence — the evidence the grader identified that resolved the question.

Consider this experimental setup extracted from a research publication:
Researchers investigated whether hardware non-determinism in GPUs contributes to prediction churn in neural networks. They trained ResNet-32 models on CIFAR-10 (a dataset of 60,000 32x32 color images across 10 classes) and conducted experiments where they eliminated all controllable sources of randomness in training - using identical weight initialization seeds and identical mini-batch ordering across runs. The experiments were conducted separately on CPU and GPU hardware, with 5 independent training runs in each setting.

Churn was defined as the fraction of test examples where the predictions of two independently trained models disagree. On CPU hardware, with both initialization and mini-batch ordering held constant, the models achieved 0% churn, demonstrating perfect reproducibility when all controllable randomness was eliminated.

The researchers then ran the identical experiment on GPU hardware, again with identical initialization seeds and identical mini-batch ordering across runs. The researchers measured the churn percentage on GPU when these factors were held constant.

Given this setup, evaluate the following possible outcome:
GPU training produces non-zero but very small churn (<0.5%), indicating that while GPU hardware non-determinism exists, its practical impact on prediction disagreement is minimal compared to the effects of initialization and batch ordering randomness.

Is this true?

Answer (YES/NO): NO